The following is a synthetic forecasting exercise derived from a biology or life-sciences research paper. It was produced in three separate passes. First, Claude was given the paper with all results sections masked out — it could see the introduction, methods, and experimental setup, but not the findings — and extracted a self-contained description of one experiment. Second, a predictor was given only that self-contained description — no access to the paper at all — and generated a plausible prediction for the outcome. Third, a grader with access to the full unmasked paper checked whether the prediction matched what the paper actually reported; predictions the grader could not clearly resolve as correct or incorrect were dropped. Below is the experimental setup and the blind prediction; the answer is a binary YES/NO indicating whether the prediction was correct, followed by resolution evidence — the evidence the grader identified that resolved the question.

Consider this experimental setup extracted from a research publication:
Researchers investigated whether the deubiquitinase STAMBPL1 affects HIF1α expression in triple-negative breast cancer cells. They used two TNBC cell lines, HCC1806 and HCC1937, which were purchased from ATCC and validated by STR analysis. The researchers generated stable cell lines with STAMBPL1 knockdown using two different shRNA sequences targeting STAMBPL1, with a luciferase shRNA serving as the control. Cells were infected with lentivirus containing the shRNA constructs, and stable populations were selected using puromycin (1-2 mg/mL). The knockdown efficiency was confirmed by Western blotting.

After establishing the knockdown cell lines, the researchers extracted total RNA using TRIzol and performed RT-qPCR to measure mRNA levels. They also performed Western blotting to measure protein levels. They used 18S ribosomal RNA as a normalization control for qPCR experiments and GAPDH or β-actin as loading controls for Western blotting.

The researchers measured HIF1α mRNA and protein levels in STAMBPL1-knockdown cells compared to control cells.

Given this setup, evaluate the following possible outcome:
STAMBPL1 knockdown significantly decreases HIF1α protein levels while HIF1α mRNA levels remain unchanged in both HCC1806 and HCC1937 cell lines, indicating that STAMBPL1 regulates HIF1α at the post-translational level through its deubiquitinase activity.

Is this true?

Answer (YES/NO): NO